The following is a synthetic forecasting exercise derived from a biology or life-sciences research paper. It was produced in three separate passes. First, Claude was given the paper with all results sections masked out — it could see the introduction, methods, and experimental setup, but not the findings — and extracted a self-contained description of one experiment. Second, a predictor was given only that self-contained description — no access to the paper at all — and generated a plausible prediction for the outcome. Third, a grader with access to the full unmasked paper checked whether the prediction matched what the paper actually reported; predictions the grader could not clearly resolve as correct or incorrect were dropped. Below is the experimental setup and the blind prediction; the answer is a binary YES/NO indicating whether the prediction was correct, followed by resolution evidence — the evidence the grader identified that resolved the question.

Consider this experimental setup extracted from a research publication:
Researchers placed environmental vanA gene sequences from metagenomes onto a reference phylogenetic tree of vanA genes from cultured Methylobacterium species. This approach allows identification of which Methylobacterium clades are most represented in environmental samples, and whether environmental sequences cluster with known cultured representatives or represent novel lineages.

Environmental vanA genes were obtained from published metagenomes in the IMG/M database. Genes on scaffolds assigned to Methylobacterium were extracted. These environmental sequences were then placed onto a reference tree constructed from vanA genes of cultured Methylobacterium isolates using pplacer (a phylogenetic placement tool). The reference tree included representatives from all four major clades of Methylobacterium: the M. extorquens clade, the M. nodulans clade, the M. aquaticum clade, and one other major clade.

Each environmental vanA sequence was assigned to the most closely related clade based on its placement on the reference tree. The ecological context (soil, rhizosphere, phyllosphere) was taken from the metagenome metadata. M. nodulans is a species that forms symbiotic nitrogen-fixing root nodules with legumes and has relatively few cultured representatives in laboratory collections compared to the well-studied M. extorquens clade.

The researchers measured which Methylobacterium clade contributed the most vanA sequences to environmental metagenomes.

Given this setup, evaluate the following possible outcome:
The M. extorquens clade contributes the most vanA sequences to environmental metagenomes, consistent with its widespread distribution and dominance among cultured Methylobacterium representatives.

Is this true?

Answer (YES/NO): NO